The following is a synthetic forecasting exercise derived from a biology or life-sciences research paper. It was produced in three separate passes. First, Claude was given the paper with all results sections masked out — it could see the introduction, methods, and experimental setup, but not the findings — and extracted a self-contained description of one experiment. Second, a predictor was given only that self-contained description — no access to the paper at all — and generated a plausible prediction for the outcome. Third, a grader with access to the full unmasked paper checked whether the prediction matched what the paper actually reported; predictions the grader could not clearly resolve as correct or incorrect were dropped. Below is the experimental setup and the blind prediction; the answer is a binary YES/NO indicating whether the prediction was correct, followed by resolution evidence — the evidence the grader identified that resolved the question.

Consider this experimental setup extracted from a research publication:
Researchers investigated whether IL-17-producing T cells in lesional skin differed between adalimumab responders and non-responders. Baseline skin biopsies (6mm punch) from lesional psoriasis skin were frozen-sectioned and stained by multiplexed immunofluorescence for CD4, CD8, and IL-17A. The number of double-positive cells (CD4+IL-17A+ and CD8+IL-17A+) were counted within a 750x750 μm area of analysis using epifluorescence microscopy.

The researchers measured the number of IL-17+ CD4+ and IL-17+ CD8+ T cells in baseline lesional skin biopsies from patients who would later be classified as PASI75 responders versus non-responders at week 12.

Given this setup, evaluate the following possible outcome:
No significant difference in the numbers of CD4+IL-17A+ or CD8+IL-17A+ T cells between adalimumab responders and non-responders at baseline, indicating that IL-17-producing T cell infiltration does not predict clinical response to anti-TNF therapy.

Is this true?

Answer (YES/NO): NO